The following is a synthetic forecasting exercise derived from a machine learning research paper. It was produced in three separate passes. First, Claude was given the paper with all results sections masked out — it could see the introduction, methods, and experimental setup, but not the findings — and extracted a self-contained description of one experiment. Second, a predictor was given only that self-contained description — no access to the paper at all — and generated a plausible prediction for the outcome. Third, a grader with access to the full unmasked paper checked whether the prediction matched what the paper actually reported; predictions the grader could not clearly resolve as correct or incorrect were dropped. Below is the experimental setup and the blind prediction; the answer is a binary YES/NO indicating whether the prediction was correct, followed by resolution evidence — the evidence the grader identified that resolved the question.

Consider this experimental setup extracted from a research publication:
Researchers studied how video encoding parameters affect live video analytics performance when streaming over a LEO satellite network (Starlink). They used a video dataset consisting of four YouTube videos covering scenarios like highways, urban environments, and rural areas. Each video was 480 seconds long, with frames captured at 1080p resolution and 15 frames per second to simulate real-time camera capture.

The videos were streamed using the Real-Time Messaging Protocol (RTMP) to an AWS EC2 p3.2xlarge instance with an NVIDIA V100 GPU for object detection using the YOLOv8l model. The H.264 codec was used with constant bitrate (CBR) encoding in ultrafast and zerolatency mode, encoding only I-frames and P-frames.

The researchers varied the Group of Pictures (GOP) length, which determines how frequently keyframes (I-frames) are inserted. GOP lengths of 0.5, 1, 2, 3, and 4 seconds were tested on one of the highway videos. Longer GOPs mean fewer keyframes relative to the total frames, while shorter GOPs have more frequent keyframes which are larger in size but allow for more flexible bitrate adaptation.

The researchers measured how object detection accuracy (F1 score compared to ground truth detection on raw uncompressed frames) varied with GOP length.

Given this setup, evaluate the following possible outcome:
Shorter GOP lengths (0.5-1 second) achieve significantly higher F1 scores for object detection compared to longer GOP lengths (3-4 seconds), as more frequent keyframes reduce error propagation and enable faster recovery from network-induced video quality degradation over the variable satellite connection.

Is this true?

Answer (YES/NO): NO